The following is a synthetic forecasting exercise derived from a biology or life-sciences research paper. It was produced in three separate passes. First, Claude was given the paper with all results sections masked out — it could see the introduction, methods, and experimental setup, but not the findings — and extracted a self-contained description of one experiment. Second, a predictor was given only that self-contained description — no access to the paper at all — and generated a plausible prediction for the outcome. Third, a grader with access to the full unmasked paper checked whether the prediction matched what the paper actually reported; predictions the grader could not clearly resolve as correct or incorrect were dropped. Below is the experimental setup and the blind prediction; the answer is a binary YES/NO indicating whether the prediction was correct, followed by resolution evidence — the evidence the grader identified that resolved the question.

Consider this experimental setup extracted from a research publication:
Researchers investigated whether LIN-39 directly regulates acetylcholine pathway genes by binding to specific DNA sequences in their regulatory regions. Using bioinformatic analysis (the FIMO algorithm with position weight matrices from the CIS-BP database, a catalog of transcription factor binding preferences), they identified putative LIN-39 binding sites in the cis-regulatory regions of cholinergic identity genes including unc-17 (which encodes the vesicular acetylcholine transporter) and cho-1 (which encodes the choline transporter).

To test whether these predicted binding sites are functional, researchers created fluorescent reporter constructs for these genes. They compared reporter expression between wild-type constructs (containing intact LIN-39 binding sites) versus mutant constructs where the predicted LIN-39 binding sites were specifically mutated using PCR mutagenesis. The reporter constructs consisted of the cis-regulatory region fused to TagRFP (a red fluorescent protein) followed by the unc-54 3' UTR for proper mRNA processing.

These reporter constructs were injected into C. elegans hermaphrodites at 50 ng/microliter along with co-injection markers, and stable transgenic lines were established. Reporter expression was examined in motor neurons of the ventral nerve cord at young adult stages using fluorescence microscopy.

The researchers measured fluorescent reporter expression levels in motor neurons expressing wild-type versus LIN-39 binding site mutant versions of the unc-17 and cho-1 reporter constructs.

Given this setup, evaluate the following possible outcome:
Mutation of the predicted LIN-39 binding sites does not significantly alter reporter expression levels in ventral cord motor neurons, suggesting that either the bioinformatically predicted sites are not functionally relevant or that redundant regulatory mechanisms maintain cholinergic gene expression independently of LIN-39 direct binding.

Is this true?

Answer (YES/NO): NO